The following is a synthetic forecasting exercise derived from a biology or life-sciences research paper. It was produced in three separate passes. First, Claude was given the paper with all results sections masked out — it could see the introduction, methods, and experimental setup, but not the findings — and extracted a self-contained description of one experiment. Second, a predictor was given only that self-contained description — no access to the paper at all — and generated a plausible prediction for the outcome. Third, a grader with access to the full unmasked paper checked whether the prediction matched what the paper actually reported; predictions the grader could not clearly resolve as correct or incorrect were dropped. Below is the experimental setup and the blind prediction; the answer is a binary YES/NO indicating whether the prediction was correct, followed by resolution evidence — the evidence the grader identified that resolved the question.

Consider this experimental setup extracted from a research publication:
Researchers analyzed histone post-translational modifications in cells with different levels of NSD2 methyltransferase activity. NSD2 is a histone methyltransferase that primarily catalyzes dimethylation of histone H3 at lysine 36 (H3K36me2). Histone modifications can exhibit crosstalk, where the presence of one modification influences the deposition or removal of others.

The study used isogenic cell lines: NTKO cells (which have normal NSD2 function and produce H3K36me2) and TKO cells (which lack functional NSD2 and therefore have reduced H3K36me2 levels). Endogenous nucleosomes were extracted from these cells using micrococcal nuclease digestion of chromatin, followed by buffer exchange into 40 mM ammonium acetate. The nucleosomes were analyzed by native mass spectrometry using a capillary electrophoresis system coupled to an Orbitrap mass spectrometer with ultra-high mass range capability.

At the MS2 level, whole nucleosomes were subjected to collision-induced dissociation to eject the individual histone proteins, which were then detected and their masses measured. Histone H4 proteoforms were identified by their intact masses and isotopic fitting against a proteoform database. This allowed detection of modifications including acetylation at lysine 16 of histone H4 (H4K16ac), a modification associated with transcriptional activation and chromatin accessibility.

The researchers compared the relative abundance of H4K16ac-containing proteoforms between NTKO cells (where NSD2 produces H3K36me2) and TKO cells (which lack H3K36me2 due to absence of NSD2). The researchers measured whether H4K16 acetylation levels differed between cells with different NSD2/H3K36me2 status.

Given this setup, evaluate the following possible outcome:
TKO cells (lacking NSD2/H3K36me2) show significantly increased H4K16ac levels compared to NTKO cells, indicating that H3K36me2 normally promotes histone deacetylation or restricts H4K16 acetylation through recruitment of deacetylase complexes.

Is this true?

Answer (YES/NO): NO